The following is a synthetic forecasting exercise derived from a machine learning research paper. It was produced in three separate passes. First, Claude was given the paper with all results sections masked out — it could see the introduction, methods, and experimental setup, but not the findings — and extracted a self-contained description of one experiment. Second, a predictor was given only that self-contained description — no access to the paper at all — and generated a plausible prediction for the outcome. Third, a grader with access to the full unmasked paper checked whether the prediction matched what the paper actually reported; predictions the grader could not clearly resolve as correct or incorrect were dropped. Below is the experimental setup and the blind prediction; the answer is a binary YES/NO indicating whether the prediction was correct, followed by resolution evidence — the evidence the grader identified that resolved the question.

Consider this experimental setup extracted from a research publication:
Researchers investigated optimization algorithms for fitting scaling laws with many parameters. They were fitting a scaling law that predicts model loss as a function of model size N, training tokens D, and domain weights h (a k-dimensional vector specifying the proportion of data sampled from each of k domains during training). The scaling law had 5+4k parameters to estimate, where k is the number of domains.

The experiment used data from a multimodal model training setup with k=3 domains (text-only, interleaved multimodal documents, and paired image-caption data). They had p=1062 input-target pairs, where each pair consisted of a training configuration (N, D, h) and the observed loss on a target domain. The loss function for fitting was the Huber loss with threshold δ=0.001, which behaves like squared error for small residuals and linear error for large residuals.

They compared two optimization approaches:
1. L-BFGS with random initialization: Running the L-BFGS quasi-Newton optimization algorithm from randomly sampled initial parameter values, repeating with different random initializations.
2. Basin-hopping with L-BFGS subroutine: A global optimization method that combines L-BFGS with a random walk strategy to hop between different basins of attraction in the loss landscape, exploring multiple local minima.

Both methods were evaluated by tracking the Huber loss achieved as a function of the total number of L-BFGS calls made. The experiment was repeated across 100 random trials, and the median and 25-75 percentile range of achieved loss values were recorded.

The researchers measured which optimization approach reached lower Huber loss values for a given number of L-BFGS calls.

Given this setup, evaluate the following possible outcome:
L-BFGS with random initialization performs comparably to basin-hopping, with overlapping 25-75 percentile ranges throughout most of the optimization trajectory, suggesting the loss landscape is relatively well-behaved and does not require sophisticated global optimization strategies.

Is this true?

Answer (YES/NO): NO